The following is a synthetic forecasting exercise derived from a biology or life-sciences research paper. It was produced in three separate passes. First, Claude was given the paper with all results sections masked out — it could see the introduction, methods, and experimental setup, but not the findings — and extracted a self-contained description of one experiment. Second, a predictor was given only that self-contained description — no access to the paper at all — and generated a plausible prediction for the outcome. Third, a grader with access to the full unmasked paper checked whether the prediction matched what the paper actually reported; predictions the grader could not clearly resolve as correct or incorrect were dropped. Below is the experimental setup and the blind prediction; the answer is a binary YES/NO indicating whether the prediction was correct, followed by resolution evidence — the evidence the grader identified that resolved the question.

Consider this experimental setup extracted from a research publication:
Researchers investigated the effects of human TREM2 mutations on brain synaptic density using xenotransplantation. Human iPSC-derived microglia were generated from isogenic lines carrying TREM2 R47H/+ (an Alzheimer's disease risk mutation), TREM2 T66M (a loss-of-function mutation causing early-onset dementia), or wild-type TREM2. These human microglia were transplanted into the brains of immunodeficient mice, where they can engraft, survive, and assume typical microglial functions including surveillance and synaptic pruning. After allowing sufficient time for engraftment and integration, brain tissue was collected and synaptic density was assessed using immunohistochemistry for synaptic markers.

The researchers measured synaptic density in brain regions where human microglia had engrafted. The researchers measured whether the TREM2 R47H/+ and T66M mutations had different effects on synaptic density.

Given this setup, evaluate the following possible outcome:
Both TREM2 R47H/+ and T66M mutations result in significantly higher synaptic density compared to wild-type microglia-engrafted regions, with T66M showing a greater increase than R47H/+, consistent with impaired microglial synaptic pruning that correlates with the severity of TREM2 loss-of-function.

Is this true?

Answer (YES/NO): NO